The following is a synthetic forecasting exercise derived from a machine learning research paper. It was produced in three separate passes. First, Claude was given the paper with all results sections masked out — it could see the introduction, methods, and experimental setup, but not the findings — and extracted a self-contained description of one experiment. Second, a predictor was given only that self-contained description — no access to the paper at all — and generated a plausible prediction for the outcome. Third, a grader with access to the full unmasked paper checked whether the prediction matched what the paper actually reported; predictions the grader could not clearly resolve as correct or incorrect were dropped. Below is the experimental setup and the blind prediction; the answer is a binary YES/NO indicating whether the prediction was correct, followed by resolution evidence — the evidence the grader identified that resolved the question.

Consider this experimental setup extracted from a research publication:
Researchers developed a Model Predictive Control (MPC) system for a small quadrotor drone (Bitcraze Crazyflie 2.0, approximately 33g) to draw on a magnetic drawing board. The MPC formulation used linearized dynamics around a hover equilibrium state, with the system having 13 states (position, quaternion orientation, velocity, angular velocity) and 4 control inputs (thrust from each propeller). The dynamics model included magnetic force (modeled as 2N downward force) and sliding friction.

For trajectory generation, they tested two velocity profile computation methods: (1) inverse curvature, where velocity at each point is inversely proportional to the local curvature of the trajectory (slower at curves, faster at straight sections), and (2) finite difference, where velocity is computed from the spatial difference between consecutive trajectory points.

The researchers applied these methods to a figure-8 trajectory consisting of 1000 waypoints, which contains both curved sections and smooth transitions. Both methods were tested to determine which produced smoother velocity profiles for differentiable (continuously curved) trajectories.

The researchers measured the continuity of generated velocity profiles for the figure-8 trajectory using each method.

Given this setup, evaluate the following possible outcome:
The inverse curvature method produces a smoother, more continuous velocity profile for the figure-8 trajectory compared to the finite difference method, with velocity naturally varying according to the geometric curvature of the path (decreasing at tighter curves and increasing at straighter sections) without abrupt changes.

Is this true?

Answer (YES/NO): NO